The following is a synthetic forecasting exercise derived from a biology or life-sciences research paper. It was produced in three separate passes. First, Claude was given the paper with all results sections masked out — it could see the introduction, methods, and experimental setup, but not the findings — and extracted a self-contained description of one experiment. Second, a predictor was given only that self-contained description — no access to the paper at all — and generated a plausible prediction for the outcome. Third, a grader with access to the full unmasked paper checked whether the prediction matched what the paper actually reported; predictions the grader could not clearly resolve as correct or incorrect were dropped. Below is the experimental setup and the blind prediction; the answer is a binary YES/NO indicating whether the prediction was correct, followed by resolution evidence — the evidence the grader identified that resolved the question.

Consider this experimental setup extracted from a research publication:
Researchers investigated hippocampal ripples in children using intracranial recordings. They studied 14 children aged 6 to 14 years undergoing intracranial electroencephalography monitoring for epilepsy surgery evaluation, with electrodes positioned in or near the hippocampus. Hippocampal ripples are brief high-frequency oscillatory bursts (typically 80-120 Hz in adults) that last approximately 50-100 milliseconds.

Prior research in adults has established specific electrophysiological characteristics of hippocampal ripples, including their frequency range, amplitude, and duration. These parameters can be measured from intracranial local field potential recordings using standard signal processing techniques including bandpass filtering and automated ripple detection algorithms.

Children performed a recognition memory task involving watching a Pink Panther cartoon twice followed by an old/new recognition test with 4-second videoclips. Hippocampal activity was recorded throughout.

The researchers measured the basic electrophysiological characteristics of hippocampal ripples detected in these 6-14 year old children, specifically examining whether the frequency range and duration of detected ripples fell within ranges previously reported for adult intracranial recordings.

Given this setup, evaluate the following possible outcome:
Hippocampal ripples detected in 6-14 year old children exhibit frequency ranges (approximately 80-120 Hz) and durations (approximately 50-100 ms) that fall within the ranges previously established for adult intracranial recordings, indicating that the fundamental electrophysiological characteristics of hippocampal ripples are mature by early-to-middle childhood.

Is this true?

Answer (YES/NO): NO